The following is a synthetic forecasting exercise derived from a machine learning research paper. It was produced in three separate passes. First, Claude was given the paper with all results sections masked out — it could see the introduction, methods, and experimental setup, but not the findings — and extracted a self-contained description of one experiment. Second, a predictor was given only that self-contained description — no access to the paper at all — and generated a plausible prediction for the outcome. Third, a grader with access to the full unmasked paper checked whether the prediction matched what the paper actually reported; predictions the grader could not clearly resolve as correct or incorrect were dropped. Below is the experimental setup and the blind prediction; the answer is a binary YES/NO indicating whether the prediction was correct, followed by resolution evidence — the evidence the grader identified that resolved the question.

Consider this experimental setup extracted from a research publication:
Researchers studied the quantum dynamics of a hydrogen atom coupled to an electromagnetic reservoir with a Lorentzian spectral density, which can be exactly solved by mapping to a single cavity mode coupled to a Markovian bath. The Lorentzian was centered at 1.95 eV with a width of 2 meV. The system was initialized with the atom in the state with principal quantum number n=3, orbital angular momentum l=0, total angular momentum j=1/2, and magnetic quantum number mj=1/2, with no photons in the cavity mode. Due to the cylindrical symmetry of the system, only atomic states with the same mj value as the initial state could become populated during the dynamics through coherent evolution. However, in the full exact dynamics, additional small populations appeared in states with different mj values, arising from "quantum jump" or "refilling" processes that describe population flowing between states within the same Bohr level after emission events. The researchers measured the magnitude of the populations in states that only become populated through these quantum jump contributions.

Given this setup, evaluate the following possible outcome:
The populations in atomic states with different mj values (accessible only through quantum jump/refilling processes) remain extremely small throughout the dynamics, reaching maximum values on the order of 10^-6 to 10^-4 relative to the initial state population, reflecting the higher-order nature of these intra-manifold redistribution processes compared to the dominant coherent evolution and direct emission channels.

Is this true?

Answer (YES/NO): NO